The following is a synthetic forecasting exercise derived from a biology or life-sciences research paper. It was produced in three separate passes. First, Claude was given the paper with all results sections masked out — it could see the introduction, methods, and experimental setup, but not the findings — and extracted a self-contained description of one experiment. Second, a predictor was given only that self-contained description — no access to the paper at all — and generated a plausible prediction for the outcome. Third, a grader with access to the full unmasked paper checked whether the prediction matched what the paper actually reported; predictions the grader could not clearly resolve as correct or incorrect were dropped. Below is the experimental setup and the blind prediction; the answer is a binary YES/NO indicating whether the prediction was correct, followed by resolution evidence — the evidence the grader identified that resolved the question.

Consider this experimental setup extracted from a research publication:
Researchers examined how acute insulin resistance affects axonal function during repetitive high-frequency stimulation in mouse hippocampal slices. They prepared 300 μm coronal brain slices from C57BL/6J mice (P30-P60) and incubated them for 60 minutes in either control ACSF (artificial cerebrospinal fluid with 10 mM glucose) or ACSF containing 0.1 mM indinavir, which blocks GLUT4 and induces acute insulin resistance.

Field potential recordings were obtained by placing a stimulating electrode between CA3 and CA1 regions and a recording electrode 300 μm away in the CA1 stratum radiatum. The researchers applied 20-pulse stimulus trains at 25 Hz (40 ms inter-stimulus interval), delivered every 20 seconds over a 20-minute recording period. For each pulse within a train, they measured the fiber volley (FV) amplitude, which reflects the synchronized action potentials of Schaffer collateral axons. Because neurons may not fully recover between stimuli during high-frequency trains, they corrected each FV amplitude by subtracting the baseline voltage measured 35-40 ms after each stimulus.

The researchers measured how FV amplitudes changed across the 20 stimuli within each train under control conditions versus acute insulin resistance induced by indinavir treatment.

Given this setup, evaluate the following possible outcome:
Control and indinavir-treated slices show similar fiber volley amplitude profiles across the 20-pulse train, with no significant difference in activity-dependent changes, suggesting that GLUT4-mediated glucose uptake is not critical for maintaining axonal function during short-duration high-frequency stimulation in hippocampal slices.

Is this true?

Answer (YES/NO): NO